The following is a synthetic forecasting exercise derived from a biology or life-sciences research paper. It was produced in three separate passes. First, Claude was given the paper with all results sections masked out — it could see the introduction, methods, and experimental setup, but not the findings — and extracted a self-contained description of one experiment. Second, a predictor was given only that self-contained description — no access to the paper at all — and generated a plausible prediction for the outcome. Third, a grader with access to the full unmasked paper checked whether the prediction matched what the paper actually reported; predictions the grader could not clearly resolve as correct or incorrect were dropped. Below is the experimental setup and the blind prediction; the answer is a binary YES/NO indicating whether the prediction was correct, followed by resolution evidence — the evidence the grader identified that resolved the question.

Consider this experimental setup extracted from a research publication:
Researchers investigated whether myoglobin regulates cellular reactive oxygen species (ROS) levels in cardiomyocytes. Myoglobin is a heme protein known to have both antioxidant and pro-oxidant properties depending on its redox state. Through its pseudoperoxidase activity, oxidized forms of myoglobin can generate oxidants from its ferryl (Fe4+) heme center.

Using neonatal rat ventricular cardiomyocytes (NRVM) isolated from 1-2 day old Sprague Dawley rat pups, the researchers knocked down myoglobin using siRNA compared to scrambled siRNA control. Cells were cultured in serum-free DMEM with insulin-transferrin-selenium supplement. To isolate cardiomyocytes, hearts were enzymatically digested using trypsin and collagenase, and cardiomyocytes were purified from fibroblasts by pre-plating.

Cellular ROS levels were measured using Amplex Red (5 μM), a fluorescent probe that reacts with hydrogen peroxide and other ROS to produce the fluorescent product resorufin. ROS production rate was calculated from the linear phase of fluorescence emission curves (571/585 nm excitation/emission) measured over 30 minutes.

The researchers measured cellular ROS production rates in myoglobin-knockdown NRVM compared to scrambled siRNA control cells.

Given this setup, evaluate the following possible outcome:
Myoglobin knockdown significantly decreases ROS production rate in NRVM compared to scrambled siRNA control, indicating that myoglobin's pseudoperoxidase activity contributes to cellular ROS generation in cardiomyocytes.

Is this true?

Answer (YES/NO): YES